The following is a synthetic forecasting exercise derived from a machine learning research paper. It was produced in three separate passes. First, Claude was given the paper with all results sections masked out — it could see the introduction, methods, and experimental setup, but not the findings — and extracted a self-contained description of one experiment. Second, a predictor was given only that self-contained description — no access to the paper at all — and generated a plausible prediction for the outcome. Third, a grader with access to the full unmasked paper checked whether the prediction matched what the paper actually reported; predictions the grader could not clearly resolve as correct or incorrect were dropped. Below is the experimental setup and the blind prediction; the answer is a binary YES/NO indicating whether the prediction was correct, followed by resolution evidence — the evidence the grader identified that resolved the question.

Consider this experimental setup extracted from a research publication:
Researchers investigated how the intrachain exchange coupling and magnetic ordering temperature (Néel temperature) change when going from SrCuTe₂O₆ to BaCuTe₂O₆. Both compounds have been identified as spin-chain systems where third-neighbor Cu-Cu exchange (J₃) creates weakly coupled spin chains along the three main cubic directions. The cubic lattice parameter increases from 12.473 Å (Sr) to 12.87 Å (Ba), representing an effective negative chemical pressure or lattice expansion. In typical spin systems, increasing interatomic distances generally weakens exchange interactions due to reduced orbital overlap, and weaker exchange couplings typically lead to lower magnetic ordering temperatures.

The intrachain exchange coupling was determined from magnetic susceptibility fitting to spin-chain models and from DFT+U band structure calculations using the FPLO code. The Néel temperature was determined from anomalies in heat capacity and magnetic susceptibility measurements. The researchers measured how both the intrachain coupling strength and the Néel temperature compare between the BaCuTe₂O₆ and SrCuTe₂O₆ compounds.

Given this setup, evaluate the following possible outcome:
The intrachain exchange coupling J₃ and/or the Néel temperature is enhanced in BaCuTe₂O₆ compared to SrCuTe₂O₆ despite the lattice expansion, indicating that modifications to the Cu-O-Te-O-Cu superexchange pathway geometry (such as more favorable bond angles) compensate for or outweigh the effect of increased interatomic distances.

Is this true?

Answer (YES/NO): NO